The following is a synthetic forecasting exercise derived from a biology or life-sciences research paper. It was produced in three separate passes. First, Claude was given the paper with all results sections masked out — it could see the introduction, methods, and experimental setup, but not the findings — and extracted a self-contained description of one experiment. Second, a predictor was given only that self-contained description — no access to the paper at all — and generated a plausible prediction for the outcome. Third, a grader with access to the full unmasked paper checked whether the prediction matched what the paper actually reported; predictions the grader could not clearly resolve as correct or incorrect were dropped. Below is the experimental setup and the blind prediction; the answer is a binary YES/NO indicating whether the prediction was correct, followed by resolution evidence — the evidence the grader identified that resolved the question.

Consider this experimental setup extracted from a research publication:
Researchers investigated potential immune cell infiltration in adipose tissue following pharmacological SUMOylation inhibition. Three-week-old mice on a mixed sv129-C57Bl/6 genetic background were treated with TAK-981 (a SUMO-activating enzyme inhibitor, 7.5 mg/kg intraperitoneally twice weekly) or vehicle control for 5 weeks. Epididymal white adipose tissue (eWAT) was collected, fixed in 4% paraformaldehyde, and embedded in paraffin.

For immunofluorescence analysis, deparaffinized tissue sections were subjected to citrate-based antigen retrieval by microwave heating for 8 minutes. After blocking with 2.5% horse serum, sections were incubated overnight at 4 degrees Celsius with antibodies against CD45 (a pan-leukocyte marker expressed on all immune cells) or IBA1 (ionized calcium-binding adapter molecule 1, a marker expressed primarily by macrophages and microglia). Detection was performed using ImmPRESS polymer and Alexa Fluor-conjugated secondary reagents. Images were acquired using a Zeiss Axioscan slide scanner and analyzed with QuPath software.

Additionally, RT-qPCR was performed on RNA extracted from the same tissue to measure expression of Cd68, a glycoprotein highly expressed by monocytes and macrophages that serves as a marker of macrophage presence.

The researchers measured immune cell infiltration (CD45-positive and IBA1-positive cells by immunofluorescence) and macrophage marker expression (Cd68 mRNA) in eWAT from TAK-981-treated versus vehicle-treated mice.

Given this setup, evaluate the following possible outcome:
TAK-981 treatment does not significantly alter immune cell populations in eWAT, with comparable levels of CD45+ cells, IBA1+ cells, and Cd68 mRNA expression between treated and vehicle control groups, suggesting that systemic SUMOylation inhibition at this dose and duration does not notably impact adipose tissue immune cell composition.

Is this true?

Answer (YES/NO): NO